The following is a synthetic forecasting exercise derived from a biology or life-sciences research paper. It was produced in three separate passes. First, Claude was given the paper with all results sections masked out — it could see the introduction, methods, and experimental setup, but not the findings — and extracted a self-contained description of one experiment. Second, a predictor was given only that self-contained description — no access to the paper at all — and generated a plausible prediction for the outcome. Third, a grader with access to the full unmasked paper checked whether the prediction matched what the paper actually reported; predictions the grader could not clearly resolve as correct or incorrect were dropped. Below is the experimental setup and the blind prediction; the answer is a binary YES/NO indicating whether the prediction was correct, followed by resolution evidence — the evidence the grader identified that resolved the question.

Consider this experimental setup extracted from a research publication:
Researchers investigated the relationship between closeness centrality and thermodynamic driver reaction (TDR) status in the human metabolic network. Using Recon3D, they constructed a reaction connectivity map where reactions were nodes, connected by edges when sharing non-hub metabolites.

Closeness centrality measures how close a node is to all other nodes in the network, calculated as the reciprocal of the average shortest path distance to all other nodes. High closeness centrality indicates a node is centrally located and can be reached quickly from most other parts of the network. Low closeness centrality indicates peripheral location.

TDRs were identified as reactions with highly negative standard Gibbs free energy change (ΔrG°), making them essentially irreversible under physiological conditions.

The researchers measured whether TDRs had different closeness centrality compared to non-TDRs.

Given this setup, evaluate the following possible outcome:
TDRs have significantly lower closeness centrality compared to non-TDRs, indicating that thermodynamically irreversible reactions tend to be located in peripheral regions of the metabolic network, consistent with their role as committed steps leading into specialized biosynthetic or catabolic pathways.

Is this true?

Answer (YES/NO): YES